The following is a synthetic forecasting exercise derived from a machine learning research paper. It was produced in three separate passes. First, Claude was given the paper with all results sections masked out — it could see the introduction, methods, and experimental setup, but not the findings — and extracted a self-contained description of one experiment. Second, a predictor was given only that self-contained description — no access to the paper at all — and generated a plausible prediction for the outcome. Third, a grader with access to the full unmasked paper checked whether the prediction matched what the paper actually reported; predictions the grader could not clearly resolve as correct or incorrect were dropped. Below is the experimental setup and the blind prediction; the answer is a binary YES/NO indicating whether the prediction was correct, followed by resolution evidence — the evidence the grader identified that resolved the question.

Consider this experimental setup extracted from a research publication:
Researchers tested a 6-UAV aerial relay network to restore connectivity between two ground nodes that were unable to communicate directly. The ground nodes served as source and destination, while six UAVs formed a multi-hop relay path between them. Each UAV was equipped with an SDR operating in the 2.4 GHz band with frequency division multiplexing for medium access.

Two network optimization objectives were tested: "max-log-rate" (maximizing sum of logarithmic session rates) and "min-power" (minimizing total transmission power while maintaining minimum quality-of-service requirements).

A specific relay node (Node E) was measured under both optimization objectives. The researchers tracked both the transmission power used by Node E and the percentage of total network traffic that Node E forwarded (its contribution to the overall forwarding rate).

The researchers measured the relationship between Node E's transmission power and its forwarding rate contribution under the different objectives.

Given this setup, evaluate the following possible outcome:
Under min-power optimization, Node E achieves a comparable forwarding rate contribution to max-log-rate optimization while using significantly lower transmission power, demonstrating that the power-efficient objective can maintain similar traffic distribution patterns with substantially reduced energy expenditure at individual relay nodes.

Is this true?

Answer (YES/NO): NO